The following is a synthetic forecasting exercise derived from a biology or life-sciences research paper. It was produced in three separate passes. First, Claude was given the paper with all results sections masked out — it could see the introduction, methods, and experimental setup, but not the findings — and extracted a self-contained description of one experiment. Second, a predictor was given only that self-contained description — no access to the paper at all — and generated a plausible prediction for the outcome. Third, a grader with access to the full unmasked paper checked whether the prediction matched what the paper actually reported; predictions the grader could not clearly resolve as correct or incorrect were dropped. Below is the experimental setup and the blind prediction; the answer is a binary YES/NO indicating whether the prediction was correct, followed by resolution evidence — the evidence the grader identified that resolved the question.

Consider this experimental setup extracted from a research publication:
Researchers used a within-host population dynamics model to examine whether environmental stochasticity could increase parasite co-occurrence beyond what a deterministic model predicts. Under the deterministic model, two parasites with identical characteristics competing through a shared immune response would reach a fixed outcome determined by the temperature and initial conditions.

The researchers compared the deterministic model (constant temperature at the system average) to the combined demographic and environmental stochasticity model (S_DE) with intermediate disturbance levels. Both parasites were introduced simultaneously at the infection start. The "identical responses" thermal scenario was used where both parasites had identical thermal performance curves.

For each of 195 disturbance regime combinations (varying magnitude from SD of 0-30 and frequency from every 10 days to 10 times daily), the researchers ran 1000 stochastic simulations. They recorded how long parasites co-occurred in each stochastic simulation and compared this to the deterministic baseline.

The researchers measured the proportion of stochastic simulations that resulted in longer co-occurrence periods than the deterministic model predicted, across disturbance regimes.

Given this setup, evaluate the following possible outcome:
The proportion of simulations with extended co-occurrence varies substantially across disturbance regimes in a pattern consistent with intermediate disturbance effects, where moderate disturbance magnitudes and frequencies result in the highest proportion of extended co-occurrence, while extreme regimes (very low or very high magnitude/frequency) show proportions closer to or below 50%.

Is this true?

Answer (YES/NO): NO